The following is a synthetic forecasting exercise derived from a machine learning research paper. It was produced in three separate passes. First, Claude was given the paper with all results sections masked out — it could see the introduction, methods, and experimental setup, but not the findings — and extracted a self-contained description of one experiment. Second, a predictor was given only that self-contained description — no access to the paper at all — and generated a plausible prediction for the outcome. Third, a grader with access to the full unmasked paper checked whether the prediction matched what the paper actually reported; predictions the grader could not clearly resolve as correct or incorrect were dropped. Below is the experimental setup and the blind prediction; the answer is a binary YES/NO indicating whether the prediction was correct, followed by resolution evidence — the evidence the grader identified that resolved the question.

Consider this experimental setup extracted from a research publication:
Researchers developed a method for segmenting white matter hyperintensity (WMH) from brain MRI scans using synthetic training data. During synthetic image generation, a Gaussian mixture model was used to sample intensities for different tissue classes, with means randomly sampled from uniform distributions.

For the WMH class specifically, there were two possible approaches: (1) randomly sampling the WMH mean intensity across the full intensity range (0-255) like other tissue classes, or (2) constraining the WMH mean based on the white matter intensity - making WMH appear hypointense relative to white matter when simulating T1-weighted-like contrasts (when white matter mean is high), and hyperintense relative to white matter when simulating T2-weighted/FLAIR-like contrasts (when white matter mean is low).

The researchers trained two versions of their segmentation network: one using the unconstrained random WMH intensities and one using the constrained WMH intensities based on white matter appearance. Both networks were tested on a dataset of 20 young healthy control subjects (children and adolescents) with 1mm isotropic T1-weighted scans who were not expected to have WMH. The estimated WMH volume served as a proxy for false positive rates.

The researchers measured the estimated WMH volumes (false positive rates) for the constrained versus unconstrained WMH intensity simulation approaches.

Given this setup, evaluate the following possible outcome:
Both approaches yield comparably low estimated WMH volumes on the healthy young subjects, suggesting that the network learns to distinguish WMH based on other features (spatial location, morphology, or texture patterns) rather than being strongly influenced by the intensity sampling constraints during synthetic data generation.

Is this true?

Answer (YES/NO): NO